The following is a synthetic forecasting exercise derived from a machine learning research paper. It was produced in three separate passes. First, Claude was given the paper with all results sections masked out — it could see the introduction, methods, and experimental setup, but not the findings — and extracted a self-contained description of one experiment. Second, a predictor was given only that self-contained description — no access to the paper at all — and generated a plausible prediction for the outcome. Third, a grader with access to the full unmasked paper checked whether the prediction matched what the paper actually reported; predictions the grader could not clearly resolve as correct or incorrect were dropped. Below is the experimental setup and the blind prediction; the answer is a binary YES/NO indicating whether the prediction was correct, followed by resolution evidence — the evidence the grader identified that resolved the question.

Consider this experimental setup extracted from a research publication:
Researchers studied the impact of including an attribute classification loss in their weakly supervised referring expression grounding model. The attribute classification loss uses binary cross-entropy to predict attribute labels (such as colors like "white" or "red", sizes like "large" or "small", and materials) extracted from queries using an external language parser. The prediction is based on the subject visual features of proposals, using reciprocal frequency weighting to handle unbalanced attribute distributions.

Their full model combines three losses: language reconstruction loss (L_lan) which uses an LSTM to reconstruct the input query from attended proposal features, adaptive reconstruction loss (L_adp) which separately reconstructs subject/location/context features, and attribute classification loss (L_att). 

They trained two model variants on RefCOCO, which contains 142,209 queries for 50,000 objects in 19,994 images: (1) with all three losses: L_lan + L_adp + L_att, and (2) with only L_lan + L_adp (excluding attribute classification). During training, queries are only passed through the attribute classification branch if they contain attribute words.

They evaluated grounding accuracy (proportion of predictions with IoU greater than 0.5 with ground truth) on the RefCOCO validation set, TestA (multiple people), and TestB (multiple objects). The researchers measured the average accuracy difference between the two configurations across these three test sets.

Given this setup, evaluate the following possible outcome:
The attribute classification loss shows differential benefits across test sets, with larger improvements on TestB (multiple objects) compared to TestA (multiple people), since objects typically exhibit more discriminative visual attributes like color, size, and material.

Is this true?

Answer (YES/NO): YES